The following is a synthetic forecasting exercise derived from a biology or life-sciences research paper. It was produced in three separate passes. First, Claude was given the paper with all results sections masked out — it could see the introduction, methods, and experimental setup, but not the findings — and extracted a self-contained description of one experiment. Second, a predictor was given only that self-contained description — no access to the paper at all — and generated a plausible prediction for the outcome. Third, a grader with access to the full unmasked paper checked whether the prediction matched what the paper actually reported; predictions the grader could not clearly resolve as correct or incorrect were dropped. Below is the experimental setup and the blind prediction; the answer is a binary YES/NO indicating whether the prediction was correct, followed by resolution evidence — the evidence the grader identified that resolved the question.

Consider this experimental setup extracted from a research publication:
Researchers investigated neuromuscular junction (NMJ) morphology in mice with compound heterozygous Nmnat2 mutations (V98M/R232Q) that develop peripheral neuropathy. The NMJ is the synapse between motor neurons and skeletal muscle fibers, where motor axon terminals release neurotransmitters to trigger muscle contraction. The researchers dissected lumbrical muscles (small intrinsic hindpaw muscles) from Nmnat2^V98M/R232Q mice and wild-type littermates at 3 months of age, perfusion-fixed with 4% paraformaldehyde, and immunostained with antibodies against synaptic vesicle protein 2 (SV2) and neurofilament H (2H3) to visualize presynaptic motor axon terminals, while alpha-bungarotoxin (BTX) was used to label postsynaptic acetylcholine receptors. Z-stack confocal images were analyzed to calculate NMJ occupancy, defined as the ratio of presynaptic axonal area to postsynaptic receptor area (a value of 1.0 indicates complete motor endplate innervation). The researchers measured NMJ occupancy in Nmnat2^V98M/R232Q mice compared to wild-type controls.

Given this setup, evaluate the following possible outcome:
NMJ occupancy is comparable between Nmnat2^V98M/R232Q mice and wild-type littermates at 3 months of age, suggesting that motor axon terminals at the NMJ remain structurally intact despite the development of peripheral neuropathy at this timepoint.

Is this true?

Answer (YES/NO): NO